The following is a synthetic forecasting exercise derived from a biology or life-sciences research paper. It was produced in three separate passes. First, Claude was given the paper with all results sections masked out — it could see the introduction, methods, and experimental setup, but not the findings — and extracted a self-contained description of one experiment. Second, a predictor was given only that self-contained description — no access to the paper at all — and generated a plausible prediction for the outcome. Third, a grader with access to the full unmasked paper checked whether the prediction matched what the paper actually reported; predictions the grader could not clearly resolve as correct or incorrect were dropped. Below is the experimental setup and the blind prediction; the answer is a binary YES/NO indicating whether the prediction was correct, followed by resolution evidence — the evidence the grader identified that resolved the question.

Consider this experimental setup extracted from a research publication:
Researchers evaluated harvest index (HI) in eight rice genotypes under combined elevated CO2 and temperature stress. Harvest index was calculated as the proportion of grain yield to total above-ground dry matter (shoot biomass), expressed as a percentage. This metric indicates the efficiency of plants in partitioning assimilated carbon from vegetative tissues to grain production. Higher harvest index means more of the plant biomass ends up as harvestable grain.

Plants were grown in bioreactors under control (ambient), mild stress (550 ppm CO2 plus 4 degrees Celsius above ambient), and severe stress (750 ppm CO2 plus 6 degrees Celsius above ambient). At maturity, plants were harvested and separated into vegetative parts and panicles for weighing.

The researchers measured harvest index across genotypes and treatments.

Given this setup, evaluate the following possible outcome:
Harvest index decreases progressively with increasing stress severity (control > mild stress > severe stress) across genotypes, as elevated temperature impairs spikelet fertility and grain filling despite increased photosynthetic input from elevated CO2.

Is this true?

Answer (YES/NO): NO